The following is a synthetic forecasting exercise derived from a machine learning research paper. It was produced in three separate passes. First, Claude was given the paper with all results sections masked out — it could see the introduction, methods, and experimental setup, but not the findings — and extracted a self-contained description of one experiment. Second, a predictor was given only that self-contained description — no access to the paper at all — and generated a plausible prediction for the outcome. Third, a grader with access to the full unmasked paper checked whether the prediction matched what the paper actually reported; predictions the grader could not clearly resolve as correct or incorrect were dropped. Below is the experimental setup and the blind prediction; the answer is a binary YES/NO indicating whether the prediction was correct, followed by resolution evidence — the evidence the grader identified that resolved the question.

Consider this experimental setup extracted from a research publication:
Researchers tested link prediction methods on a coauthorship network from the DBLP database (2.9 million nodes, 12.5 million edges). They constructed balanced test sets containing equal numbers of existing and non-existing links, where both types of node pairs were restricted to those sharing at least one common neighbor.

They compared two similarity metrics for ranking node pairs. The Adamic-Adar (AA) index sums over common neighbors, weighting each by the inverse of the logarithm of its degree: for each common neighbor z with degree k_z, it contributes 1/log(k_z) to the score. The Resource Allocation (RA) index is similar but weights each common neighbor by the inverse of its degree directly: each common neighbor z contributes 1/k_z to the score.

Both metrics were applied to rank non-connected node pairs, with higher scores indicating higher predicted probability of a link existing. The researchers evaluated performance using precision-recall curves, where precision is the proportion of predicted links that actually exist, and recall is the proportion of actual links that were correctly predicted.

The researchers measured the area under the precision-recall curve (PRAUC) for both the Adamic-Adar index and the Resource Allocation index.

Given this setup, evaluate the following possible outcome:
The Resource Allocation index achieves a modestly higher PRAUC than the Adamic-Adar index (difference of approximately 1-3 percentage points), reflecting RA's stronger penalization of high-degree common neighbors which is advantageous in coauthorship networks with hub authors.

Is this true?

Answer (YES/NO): NO